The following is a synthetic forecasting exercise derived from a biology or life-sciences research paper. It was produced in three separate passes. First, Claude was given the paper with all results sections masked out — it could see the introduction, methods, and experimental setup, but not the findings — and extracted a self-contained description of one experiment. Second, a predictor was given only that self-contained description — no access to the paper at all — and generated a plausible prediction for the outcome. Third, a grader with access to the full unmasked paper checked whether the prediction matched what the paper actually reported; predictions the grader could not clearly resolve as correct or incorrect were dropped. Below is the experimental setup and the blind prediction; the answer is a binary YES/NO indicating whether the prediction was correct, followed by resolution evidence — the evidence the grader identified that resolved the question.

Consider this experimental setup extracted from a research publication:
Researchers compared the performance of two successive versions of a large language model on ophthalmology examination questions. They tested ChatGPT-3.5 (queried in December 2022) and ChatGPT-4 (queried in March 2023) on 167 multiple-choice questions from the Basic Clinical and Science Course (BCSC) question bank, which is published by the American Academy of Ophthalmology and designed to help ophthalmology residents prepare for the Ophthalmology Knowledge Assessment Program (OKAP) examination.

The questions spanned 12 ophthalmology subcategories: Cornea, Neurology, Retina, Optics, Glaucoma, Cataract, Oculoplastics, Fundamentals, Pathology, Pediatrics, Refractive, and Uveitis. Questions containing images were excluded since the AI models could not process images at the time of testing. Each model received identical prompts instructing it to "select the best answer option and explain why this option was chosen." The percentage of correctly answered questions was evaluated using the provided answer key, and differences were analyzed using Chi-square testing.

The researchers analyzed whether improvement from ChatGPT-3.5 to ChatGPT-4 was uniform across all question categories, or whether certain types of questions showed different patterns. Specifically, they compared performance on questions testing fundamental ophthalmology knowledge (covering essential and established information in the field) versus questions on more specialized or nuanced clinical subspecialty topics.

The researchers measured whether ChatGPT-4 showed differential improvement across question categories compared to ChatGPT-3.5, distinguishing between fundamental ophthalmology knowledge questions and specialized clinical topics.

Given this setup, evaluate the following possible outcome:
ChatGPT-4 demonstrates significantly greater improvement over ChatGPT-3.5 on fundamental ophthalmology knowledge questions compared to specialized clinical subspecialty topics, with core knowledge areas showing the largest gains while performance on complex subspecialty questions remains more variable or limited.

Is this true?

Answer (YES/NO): NO